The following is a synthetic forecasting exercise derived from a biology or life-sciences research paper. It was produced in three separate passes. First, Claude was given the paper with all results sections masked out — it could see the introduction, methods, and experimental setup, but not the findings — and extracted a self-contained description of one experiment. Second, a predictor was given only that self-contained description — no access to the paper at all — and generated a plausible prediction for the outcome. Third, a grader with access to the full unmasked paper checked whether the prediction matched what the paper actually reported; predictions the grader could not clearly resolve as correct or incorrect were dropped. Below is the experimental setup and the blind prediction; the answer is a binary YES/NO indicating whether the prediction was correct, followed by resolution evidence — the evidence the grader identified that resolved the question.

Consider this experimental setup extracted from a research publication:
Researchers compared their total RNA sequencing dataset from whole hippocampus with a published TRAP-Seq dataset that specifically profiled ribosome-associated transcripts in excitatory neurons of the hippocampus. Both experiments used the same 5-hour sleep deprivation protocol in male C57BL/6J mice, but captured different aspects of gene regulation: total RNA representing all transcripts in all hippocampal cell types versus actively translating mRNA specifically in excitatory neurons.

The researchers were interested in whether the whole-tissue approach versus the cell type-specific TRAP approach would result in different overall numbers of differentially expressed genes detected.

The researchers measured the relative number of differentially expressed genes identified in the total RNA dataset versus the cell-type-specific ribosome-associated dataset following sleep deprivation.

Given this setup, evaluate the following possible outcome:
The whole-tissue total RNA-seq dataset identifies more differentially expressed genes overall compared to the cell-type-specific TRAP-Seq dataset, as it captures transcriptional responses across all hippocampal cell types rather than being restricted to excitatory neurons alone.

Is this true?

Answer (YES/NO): YES